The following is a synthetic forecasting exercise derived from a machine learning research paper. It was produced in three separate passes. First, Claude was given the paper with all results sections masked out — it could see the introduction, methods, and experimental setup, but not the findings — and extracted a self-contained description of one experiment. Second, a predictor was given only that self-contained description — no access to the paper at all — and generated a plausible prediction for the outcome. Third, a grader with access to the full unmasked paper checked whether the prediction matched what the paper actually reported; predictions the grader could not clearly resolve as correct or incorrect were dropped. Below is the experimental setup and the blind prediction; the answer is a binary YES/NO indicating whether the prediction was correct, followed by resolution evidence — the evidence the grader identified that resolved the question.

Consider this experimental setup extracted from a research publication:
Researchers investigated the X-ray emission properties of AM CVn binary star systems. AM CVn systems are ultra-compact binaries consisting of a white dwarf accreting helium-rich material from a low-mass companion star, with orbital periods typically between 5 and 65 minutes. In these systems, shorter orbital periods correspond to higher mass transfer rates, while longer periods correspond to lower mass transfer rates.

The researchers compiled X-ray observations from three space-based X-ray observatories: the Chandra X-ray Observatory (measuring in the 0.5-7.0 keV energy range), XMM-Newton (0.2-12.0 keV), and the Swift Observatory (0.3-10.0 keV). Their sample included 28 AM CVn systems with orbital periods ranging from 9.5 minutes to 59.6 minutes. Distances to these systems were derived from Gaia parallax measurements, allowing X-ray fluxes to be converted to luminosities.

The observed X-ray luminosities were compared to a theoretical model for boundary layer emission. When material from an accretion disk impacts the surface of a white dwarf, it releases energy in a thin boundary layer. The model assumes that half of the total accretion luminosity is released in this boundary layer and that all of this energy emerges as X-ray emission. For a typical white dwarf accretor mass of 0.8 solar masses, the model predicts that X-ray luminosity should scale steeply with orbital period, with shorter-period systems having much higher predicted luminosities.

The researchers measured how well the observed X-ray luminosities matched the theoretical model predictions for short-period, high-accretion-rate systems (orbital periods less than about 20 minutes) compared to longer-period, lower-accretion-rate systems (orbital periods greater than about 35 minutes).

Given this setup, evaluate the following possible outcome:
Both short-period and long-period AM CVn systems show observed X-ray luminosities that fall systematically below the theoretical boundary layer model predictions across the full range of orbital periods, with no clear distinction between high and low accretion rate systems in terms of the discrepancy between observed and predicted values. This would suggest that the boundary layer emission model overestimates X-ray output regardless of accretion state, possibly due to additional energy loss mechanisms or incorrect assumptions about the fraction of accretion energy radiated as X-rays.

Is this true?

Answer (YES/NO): NO